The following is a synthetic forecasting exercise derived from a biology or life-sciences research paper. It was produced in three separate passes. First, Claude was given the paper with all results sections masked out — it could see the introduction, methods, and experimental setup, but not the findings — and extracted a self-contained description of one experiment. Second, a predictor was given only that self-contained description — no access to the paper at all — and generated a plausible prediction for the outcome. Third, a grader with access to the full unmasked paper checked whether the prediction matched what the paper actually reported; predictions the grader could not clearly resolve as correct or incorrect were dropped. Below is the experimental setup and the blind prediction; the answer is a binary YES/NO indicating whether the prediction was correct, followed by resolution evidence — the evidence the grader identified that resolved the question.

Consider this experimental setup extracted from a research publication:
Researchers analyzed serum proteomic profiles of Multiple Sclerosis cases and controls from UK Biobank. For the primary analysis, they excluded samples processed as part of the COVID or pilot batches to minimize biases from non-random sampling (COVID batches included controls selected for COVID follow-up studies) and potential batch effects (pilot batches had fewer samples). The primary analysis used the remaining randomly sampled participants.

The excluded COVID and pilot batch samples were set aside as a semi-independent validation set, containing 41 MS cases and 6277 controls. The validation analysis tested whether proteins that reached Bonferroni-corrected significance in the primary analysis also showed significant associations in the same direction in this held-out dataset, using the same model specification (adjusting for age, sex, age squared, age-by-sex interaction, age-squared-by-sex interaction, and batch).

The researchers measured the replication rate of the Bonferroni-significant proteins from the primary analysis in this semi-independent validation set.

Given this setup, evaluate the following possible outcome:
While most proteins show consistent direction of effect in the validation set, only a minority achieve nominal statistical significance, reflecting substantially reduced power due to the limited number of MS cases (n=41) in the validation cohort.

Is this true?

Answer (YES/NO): NO